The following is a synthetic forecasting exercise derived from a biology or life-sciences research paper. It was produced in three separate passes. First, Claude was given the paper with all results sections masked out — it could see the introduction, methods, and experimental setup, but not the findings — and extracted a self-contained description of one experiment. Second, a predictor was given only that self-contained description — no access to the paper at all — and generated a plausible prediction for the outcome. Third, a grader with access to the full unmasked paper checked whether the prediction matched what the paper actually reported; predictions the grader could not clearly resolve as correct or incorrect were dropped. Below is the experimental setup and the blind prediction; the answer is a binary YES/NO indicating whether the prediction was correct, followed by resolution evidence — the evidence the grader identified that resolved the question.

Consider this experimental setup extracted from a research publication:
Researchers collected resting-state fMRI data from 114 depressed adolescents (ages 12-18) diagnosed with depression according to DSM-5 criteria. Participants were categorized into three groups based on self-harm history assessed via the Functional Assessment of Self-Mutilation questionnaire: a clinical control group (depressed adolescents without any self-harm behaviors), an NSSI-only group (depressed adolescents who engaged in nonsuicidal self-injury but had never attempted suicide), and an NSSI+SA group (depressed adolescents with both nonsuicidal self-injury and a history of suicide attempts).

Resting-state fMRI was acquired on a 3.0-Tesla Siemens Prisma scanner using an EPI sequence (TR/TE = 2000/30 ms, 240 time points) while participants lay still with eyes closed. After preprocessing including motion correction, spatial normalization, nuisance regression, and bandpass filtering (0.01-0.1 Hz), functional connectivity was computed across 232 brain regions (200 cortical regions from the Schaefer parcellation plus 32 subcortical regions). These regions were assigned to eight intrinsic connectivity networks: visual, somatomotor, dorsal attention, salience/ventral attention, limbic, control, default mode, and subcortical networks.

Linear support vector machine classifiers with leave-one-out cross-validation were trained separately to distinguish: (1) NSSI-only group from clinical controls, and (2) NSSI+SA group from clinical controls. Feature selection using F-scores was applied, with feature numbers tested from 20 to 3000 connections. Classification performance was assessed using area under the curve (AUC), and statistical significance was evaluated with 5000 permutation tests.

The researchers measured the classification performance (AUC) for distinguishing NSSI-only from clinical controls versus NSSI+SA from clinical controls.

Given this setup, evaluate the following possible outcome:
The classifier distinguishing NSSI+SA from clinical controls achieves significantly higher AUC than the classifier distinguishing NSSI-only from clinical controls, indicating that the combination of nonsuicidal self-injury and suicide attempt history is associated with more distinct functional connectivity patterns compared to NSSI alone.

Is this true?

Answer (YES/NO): NO